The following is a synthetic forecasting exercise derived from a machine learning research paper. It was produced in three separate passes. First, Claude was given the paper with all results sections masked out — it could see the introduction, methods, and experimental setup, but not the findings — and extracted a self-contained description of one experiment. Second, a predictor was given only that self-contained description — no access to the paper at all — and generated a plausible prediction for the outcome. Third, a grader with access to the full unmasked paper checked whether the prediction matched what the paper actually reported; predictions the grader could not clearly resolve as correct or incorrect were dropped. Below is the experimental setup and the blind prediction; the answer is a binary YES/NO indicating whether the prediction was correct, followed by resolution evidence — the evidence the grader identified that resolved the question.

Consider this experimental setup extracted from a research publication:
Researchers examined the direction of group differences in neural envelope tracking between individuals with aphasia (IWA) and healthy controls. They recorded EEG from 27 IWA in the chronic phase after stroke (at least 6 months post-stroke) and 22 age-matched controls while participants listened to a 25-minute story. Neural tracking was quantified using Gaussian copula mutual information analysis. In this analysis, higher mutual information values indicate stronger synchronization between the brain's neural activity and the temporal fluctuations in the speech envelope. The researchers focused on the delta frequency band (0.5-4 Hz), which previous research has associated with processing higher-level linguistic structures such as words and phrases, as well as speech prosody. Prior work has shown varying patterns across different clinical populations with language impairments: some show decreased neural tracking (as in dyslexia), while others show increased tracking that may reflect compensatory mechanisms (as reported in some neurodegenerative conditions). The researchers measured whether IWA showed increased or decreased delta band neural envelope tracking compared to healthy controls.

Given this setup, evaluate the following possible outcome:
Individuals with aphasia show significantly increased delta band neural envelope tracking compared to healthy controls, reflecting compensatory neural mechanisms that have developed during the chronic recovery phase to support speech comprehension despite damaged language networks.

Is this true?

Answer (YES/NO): NO